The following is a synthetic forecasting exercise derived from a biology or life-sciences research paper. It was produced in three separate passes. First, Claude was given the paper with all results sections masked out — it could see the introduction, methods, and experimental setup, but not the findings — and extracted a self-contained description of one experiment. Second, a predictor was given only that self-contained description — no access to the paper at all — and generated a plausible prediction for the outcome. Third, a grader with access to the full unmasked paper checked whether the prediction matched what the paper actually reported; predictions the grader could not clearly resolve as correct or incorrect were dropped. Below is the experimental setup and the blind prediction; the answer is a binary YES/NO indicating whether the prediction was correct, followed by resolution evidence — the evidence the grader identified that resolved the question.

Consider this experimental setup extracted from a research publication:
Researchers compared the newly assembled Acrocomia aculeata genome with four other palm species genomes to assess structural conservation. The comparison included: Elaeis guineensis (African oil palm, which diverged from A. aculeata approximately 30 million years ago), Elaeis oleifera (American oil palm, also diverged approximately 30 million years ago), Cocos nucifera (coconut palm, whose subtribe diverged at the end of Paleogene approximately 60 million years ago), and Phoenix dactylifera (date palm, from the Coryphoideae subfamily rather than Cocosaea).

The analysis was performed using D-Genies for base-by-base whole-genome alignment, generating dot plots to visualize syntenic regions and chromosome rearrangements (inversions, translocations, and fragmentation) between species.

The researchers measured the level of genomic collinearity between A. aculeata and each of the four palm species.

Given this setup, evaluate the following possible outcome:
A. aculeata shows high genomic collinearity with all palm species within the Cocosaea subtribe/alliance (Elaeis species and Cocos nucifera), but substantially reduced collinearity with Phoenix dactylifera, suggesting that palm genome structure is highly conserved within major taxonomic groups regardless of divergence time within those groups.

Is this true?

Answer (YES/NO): NO